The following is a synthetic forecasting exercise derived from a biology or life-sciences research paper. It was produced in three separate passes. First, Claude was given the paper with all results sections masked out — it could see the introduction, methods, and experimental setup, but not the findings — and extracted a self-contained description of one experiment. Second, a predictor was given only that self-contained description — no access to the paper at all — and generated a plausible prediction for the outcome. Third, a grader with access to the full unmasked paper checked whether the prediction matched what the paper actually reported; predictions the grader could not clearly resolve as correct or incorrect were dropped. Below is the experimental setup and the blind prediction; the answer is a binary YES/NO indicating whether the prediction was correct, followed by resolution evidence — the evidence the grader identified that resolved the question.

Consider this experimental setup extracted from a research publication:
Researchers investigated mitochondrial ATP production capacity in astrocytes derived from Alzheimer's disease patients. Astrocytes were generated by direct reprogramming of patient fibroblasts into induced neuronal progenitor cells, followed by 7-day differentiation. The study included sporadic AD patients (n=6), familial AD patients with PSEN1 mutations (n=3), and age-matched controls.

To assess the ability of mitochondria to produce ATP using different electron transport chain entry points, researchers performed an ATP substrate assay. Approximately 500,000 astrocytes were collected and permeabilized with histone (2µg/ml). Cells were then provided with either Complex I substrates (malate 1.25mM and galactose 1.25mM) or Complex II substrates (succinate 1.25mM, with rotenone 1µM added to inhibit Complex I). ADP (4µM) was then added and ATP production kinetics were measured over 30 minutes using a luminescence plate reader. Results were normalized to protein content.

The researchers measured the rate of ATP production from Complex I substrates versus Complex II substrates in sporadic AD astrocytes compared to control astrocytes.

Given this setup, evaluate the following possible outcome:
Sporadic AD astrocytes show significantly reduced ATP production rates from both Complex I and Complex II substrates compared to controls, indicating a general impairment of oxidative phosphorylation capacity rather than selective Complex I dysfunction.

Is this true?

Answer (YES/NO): NO